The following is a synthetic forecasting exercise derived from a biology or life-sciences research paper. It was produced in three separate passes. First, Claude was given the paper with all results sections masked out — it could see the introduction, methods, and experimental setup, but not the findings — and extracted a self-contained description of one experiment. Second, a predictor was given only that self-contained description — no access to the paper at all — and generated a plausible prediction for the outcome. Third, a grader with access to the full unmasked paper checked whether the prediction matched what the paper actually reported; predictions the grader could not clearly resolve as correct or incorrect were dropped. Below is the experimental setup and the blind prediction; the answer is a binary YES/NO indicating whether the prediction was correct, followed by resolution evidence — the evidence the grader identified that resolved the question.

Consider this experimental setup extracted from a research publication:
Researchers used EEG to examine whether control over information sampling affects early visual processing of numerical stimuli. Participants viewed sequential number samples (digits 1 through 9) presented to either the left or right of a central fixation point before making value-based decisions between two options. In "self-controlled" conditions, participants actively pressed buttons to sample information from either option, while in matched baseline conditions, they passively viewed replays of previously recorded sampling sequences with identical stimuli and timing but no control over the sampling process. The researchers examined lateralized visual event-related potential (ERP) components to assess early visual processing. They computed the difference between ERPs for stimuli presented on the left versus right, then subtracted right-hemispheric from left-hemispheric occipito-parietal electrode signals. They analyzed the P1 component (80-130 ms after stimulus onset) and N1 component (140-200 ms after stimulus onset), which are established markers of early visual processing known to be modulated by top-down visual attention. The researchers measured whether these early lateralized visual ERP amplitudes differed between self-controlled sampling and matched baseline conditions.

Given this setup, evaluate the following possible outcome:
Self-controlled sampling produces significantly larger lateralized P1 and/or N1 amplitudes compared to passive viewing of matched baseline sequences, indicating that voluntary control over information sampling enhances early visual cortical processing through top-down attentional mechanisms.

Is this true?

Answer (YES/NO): NO